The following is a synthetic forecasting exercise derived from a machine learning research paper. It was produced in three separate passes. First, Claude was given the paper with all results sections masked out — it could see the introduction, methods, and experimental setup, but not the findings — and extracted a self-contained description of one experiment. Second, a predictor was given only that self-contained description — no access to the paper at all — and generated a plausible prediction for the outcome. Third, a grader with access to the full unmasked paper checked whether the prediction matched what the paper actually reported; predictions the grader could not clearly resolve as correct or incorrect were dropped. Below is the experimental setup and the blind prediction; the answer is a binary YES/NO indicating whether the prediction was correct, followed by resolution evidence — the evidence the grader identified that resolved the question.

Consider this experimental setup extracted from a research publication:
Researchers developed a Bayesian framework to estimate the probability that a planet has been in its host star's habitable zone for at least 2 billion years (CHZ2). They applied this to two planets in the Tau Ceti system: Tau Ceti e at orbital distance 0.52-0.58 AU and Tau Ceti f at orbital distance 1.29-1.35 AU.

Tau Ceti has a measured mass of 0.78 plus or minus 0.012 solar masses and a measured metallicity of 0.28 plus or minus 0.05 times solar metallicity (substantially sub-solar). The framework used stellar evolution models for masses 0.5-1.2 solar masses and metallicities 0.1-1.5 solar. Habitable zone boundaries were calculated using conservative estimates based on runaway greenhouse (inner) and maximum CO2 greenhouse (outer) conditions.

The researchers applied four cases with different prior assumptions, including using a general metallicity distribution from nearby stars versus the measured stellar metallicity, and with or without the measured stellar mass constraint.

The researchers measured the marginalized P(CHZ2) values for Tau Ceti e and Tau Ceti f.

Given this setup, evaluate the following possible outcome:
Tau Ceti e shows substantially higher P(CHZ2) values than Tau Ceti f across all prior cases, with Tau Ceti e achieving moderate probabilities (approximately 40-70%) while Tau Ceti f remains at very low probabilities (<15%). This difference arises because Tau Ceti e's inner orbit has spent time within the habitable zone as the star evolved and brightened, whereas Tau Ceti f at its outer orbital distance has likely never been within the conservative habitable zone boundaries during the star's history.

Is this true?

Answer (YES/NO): NO